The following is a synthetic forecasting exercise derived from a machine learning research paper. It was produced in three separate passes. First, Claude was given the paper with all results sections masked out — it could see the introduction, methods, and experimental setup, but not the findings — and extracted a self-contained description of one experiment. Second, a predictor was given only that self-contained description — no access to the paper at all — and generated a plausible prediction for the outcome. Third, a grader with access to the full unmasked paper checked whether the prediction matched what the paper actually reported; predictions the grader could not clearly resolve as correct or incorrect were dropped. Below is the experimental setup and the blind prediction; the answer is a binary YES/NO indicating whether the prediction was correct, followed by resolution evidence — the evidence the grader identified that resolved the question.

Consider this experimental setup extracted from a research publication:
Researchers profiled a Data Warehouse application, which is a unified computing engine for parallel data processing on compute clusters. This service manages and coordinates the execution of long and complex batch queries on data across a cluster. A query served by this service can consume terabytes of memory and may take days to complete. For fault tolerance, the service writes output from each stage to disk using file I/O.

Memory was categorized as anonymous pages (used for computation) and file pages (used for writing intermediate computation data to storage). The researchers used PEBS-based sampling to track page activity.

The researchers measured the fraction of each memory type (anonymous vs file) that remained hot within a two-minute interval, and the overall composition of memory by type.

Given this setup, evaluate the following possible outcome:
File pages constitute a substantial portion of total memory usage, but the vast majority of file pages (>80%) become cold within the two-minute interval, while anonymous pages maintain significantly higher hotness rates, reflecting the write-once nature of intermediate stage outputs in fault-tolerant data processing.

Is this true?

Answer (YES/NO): NO